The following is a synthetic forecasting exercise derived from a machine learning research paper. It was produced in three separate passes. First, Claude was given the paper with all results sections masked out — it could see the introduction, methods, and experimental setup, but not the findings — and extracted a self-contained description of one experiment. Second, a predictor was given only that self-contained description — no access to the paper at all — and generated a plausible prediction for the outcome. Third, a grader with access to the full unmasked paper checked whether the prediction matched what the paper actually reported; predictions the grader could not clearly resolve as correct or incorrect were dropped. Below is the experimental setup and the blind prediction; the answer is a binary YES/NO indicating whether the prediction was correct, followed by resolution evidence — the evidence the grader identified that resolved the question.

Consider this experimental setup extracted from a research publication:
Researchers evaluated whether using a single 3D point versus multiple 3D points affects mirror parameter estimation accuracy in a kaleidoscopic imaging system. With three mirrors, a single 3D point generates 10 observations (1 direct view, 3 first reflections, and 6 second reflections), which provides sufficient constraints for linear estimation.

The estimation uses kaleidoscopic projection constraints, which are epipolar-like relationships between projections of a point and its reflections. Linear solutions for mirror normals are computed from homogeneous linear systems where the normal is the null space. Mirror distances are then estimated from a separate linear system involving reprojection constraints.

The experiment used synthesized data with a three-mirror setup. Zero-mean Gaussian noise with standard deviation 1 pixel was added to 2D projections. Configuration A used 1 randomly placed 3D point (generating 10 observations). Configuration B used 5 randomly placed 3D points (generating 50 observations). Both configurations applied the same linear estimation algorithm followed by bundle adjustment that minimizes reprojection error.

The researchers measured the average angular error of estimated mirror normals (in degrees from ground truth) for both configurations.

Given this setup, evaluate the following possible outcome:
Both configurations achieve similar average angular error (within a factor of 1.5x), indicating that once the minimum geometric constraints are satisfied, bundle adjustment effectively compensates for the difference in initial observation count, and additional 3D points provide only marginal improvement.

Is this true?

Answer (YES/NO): YES